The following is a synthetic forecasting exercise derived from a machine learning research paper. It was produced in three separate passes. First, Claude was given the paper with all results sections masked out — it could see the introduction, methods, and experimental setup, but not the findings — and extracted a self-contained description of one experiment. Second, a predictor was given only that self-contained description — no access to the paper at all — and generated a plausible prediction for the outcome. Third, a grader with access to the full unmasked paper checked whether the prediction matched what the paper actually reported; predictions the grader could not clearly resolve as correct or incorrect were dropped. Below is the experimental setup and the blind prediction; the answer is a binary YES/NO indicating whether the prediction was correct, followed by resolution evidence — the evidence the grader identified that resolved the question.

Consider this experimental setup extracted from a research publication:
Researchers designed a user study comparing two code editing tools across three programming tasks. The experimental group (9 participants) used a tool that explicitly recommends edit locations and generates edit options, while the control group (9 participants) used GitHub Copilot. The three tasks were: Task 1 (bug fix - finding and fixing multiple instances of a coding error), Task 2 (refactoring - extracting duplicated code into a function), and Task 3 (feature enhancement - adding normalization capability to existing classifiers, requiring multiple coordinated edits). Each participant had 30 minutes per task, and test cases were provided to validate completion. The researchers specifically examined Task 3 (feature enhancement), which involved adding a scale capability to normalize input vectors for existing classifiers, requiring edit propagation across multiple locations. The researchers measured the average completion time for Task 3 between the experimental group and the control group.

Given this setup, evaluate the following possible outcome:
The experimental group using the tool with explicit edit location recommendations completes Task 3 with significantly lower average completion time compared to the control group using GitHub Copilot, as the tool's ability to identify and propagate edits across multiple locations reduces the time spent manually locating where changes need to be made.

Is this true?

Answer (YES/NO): YES